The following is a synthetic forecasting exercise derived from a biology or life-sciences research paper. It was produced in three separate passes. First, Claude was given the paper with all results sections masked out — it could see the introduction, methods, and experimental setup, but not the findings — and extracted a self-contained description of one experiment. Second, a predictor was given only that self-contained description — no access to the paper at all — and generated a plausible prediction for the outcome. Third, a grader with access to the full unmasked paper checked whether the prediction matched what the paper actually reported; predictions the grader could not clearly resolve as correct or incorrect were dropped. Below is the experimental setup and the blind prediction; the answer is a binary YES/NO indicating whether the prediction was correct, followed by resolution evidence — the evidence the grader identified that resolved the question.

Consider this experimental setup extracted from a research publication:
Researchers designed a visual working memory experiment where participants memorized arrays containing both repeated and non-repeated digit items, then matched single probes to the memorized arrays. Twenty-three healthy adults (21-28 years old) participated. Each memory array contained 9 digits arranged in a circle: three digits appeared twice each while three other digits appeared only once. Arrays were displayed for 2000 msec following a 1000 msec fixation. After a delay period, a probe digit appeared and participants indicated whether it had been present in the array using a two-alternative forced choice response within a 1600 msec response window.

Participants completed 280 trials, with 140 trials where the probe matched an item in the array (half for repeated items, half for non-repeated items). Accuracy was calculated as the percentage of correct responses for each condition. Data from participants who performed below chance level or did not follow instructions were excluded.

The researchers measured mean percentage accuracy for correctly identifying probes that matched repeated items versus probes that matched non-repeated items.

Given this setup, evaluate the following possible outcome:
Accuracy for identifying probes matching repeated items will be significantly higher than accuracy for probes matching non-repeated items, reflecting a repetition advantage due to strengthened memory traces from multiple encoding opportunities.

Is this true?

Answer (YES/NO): YES